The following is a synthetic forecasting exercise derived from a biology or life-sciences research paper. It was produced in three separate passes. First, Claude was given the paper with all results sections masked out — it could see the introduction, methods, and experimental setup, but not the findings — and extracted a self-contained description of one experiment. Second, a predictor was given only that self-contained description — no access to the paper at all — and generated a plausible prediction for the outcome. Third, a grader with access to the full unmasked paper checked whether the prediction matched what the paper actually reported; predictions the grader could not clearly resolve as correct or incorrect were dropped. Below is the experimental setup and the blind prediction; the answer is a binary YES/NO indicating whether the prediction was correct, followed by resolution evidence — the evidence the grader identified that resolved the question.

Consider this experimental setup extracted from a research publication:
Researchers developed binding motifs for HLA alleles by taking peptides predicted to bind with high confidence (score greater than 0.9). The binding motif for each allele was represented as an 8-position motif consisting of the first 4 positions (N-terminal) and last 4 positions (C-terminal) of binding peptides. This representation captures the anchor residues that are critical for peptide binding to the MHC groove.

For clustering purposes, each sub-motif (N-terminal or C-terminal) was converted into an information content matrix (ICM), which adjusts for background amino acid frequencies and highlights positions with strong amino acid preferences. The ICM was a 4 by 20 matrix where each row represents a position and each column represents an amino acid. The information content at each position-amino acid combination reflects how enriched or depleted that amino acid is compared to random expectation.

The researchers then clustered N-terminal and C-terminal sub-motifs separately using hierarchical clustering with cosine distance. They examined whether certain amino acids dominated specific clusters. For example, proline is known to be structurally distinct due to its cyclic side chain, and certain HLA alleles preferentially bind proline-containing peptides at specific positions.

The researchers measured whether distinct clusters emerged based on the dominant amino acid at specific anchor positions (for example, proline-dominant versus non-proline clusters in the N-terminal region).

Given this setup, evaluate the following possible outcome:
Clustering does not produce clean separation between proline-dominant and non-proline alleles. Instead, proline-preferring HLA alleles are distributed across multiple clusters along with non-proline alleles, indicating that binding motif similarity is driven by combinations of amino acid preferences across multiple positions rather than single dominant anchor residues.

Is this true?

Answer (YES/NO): NO